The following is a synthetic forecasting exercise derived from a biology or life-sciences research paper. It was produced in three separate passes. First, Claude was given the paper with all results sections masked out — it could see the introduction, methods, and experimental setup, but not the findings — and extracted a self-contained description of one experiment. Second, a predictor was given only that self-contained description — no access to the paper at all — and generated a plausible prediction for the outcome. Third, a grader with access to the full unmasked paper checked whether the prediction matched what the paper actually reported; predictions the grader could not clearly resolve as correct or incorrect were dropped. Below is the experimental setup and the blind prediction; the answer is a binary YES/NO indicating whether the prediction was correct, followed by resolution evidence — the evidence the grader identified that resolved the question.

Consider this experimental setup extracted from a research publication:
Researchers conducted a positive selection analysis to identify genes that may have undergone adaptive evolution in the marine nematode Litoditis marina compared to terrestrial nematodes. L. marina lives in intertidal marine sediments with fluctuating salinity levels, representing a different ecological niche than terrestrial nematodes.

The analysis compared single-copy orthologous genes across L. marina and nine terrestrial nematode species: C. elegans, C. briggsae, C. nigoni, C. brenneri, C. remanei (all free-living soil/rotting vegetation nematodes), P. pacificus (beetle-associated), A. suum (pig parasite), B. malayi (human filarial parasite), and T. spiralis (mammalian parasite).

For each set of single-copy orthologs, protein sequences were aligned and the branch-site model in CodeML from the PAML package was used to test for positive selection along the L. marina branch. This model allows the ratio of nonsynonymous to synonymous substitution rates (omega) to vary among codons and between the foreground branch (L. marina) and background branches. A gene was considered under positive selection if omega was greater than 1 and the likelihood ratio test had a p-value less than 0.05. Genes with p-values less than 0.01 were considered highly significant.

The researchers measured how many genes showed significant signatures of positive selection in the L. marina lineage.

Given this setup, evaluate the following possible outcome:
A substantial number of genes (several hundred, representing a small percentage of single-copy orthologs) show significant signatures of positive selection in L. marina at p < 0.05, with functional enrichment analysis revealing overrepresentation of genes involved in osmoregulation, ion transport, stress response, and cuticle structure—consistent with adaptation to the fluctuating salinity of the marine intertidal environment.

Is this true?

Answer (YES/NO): NO